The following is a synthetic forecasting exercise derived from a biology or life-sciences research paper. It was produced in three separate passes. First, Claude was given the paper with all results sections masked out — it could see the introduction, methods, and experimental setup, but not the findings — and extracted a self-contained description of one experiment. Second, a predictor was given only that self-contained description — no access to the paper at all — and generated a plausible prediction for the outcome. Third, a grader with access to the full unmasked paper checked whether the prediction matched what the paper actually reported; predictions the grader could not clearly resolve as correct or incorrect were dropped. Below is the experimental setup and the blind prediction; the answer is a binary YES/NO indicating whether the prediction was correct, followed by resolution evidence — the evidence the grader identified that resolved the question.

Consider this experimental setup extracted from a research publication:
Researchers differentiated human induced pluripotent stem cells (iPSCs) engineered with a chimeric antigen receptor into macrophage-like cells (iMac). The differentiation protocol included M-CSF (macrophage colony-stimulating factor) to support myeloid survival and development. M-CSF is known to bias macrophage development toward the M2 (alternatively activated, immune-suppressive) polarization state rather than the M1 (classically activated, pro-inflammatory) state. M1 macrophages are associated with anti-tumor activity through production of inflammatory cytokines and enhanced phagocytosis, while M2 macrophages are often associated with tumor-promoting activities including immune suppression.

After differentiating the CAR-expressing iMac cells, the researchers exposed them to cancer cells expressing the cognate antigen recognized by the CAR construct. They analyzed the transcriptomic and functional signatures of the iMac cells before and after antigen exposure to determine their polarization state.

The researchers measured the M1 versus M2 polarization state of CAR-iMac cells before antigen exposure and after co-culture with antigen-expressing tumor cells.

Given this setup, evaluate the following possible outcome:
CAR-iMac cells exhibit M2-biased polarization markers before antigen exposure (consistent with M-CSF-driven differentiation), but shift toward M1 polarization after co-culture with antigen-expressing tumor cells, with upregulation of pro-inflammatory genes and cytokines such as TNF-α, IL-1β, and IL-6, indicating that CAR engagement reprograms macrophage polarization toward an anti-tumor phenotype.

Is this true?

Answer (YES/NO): YES